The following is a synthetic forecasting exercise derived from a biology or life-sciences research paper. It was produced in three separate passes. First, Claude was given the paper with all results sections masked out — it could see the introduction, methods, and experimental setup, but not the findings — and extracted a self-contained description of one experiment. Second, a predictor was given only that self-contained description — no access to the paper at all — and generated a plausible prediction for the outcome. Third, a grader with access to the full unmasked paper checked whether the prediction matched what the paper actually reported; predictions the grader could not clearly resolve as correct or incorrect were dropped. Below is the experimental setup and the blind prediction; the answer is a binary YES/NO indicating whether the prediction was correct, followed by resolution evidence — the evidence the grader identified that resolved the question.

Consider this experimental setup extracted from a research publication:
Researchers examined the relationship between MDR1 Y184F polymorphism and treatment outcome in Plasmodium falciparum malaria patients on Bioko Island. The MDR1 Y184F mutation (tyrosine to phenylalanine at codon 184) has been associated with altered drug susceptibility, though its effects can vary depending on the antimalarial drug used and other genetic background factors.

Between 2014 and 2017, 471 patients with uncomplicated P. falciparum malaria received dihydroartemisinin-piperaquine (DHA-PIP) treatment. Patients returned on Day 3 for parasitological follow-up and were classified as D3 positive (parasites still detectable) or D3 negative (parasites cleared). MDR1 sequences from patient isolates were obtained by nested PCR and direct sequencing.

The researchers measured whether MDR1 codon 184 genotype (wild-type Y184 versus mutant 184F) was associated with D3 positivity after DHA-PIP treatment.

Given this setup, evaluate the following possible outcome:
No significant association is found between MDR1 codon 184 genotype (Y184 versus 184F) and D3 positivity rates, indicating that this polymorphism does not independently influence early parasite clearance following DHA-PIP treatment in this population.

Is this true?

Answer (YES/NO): YES